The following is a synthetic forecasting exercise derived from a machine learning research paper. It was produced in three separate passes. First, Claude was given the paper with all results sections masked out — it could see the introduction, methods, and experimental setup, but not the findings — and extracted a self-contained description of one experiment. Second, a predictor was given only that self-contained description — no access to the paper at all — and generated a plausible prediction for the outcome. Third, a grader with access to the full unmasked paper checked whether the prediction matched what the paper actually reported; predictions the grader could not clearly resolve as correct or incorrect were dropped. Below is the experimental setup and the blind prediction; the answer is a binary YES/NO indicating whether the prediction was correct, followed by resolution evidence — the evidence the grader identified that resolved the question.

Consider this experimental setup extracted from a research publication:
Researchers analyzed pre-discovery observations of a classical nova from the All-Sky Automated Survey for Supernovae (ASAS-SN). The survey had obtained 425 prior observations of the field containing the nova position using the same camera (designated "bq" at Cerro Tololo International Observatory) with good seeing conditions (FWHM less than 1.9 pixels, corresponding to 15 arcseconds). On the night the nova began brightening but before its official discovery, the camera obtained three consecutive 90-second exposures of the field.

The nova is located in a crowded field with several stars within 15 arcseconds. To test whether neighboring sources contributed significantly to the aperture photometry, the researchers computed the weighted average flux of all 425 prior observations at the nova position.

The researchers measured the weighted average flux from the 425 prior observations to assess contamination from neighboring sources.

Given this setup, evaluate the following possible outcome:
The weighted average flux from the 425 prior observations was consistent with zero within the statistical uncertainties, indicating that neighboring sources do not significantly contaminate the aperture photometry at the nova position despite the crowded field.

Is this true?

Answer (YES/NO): YES